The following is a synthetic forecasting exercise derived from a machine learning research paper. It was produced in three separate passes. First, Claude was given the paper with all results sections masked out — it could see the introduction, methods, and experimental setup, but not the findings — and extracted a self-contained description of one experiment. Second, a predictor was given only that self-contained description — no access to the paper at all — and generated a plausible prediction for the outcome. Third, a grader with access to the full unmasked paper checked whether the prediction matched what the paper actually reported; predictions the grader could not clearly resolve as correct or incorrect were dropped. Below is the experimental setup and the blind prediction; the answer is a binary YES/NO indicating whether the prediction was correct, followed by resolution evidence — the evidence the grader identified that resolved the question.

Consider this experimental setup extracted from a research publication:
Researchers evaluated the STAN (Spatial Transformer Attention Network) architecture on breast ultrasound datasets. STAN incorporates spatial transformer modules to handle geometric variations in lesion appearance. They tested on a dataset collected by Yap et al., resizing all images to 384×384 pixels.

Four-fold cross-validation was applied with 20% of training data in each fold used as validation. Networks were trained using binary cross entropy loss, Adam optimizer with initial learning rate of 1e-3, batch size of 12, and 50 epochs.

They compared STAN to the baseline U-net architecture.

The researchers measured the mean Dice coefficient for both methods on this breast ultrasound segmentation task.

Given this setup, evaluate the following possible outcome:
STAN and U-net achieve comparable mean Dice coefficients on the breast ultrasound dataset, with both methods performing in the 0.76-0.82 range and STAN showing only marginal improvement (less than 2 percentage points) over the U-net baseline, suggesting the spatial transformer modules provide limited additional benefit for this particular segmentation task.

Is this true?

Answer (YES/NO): NO